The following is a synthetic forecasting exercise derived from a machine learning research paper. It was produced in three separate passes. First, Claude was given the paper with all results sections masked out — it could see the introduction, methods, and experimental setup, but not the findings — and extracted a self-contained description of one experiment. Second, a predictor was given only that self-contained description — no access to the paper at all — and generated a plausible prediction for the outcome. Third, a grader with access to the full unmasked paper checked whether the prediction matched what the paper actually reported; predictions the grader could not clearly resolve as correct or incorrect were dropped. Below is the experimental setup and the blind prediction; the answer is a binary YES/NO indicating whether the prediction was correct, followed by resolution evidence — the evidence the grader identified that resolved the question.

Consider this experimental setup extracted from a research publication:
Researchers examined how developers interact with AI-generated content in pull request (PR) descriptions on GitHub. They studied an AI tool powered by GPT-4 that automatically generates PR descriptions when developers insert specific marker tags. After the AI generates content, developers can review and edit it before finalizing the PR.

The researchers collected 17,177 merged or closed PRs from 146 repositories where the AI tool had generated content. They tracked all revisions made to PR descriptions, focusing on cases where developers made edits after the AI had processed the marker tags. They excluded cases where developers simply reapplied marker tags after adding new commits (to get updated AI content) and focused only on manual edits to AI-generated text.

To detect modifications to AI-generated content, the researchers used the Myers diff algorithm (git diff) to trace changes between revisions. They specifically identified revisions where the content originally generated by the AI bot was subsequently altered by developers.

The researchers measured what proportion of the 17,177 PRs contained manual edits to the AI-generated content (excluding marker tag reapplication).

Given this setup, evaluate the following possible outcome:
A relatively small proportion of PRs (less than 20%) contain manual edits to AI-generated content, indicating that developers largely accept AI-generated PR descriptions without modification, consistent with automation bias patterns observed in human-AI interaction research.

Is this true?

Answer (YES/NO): YES